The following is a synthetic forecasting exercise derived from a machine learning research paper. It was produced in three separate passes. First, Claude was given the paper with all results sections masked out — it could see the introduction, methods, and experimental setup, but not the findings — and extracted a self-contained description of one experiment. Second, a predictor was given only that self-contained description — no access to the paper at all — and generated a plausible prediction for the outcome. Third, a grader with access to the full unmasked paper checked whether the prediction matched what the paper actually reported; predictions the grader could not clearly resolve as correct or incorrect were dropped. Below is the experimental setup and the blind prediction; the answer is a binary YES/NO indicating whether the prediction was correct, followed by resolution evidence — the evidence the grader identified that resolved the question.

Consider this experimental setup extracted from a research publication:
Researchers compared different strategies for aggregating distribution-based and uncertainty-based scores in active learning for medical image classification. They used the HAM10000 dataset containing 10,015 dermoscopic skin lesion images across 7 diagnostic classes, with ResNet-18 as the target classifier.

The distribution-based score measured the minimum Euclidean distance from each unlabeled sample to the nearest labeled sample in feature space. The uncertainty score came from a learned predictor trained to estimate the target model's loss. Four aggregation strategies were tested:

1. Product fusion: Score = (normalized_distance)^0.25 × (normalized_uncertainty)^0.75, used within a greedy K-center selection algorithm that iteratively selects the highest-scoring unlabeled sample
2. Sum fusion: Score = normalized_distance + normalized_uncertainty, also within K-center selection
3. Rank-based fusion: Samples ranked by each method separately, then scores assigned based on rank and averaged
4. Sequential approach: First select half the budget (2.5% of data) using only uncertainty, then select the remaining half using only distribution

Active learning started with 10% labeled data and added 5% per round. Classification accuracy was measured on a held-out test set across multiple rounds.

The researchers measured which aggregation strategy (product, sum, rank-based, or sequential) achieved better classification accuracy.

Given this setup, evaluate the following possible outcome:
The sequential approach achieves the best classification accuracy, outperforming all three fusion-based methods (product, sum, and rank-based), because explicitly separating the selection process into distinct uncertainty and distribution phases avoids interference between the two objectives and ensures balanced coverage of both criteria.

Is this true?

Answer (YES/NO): NO